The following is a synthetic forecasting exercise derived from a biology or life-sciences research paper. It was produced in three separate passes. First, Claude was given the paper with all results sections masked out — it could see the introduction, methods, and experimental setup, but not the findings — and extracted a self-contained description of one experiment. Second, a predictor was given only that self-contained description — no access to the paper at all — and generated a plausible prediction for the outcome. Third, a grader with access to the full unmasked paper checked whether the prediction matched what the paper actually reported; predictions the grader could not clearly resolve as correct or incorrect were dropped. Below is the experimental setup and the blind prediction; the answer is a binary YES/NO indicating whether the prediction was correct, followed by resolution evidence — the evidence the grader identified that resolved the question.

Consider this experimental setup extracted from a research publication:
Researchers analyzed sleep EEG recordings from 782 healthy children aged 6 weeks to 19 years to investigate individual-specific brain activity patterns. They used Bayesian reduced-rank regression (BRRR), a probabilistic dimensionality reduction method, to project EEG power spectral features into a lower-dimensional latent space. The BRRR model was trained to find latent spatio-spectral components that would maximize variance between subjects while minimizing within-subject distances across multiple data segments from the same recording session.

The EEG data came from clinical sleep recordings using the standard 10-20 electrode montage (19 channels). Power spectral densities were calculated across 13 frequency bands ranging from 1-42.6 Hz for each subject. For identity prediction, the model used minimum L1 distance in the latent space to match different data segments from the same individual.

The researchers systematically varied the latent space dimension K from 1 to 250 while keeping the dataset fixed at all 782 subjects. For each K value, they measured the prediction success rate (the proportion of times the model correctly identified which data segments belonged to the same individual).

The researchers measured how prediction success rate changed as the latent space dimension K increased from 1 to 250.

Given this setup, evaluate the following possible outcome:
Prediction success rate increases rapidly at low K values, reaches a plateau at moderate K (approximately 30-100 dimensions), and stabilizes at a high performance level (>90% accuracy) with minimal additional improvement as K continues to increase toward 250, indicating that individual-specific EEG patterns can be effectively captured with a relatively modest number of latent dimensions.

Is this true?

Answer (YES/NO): NO